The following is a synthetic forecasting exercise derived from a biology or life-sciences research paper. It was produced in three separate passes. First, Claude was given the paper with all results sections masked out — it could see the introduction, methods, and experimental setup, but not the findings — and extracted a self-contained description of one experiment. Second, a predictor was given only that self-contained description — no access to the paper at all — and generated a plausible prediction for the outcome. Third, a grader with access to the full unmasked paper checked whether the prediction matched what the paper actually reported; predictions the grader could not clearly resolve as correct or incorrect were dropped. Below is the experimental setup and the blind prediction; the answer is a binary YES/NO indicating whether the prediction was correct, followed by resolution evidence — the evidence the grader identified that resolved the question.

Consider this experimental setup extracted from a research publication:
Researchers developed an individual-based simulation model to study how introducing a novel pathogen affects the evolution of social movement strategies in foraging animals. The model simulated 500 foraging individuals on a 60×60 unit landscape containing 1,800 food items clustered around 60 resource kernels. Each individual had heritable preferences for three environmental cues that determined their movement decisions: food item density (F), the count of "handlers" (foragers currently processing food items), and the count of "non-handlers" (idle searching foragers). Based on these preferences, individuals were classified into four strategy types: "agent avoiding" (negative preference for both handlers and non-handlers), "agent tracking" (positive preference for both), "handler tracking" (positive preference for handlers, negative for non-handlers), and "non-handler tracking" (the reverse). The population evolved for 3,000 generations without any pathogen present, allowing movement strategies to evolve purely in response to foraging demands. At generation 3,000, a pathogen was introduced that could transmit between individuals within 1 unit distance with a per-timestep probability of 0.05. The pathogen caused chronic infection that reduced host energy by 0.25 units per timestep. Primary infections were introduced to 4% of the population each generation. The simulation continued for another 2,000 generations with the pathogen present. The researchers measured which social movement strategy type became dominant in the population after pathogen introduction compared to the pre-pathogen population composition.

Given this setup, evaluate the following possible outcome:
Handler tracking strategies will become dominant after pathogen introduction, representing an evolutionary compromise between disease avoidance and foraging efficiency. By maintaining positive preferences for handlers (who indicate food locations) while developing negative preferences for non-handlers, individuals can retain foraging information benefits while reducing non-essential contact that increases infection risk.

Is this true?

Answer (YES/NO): NO